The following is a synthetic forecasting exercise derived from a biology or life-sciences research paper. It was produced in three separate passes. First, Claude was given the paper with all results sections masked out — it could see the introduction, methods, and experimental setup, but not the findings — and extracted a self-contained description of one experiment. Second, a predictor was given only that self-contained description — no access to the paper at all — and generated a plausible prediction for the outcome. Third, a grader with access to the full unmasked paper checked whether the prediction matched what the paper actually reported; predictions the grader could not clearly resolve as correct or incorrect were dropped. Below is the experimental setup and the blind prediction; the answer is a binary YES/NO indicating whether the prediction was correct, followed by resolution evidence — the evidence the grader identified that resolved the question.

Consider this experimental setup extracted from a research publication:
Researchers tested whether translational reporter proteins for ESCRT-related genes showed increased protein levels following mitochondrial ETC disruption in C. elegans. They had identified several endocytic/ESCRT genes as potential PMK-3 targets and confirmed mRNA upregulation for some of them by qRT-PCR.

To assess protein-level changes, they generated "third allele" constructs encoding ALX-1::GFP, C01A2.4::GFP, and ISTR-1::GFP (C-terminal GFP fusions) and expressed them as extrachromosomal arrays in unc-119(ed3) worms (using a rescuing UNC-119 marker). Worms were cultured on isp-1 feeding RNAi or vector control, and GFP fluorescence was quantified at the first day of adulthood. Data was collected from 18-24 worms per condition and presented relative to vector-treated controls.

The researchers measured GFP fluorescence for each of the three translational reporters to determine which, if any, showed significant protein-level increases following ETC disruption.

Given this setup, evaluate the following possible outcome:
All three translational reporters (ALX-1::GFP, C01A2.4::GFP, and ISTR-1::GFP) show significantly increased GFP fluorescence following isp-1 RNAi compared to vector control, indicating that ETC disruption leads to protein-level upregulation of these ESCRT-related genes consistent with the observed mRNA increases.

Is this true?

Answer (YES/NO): NO